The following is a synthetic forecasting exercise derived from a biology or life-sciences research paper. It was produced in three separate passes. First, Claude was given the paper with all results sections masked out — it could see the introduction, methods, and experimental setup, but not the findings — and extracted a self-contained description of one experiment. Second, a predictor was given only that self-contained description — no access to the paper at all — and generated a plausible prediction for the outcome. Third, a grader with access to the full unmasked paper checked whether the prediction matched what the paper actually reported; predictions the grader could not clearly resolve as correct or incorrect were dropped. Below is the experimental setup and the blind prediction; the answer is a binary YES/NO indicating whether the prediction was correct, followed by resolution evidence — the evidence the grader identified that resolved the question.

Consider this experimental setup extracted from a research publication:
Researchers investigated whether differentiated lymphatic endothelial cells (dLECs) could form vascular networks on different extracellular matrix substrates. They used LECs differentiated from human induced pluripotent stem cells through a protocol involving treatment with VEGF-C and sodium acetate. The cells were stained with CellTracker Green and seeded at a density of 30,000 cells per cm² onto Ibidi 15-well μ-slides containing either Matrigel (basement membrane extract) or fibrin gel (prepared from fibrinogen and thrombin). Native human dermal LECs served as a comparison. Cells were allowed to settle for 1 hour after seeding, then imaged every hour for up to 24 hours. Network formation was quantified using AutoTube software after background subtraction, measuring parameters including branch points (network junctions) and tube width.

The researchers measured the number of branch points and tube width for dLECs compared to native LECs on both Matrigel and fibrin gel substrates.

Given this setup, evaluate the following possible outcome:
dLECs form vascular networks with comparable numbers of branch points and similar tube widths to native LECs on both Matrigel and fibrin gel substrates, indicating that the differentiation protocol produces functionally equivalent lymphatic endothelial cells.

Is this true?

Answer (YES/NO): YES